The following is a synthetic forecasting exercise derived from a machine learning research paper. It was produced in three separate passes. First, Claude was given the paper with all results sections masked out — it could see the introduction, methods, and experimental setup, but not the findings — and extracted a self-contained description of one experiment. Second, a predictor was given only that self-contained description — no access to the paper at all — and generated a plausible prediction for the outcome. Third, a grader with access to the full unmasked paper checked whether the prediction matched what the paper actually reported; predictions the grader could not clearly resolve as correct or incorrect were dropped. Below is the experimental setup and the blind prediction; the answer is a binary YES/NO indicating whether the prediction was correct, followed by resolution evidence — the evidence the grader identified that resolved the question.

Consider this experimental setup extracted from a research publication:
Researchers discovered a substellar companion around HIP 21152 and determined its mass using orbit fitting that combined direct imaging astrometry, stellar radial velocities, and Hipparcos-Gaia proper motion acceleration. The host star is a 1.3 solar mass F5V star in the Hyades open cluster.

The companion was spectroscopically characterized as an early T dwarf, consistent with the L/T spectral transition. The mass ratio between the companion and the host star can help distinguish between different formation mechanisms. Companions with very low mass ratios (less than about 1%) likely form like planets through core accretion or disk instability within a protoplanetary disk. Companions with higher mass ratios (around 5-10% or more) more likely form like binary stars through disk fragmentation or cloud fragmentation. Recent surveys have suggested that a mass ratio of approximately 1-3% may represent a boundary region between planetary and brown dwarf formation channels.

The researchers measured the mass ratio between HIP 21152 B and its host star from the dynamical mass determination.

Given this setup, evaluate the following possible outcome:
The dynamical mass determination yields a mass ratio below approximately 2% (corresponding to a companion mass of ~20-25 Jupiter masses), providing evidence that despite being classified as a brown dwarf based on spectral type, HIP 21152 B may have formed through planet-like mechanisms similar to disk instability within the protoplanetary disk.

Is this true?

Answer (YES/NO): NO